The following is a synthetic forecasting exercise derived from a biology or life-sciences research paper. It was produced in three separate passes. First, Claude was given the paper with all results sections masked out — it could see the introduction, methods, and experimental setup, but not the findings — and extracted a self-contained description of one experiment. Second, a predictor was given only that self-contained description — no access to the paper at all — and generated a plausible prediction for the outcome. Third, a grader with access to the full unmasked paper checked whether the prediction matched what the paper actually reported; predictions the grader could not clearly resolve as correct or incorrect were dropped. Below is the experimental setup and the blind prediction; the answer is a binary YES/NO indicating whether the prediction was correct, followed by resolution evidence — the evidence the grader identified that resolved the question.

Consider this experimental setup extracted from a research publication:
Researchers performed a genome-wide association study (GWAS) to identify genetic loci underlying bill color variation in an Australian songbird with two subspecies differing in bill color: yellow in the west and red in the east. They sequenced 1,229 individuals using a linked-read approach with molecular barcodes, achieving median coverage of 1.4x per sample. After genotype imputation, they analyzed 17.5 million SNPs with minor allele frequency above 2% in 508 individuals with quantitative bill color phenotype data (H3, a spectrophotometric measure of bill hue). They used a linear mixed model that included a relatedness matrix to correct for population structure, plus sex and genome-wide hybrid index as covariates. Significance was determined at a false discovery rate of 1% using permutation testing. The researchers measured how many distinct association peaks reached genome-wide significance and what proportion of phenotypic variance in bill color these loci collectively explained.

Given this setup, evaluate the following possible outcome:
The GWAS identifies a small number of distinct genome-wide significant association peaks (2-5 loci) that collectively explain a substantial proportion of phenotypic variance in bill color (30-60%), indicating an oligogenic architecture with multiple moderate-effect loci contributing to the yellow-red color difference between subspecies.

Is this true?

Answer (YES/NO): NO